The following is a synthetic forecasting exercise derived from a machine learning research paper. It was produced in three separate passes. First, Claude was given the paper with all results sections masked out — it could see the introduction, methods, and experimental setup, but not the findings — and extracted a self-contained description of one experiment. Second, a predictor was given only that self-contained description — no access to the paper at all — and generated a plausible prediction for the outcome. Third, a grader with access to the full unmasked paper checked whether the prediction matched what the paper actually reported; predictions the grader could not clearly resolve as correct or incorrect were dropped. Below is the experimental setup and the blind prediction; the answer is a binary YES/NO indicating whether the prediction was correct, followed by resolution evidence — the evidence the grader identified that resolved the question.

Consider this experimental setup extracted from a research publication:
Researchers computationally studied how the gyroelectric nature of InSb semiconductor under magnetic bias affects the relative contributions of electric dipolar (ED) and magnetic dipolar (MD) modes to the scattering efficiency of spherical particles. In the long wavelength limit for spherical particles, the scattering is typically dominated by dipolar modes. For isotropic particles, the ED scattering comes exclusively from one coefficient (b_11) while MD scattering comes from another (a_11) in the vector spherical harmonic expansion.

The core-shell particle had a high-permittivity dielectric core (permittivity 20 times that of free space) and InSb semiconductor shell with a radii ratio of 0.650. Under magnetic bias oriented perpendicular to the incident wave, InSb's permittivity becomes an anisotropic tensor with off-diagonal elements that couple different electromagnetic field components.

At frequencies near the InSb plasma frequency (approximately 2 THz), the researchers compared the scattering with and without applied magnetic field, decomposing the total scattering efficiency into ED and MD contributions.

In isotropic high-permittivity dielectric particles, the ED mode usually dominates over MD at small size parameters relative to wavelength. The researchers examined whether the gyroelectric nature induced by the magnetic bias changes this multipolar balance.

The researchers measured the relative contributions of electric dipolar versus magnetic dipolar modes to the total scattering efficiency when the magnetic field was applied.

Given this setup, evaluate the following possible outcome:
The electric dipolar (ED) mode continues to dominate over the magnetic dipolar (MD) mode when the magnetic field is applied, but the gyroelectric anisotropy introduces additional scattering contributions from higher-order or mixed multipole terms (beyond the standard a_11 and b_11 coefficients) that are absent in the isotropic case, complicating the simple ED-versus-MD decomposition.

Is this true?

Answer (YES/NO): NO